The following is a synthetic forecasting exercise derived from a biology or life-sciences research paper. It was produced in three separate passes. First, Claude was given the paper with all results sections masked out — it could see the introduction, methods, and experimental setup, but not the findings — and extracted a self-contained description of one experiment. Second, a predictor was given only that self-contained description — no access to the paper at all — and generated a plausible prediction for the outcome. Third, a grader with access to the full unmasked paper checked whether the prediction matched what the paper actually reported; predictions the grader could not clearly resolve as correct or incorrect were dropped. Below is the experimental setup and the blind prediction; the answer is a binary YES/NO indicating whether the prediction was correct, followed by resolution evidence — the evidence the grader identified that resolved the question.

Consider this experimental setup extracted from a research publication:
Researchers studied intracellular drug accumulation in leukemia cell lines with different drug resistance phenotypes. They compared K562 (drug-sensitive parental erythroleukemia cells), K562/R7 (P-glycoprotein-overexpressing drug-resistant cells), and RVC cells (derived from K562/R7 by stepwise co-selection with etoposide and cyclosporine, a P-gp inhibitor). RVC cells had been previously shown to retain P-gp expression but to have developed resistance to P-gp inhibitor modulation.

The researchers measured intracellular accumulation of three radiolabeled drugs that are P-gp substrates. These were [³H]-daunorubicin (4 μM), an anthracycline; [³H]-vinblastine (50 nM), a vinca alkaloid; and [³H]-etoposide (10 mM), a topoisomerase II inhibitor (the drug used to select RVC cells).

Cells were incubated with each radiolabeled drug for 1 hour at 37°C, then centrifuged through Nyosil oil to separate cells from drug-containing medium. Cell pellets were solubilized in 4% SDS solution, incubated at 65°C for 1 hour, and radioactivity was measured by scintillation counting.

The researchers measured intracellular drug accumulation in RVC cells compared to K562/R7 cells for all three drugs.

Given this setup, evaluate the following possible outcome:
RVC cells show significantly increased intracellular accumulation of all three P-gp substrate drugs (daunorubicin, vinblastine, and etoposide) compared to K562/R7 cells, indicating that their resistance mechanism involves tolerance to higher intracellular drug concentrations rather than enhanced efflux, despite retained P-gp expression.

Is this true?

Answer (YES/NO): NO